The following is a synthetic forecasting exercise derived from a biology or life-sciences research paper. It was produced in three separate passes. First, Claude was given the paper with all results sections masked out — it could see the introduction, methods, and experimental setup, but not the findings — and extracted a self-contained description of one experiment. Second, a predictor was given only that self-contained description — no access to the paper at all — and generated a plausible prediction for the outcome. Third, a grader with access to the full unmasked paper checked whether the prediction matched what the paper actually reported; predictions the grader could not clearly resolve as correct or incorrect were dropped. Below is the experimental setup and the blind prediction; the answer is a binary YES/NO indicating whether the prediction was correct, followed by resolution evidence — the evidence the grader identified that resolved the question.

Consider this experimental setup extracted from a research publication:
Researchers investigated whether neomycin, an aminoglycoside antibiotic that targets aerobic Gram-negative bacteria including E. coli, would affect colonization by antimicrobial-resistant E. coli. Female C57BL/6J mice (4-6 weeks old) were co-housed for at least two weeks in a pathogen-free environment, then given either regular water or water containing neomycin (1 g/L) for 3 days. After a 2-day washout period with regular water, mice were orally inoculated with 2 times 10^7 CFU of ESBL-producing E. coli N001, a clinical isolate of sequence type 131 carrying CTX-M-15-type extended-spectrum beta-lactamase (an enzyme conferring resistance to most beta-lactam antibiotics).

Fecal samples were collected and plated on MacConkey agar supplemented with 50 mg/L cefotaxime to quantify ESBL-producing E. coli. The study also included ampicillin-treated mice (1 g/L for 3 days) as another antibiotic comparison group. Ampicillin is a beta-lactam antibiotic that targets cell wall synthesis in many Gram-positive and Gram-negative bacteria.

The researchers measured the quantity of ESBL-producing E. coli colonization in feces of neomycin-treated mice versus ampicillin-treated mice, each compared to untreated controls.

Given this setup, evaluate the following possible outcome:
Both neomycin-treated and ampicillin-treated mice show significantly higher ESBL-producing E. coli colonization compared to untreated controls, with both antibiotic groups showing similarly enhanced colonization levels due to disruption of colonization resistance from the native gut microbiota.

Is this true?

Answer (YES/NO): NO